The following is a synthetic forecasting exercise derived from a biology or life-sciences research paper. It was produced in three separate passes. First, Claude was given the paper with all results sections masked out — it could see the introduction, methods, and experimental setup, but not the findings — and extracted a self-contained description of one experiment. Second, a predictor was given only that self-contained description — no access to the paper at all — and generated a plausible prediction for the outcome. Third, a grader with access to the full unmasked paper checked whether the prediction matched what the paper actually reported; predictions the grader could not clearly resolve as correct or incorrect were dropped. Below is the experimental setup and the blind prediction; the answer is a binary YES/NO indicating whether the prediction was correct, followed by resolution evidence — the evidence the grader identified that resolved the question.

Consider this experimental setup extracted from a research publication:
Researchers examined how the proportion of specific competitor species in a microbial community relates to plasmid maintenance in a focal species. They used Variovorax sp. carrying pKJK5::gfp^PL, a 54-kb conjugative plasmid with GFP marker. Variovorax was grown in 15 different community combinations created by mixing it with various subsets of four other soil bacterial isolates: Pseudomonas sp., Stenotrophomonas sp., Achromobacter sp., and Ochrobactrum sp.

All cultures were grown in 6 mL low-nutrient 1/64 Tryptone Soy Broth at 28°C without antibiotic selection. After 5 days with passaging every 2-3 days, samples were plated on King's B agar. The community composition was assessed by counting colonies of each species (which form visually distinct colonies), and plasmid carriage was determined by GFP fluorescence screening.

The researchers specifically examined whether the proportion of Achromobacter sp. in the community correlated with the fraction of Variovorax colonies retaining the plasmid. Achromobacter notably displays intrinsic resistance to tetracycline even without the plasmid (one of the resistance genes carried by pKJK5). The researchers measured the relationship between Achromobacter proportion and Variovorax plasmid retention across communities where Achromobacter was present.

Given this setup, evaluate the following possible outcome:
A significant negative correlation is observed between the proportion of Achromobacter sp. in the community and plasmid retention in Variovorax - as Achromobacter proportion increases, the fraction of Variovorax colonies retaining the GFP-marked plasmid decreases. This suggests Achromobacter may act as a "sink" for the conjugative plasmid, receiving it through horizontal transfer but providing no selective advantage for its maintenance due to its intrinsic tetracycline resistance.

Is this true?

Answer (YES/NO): NO